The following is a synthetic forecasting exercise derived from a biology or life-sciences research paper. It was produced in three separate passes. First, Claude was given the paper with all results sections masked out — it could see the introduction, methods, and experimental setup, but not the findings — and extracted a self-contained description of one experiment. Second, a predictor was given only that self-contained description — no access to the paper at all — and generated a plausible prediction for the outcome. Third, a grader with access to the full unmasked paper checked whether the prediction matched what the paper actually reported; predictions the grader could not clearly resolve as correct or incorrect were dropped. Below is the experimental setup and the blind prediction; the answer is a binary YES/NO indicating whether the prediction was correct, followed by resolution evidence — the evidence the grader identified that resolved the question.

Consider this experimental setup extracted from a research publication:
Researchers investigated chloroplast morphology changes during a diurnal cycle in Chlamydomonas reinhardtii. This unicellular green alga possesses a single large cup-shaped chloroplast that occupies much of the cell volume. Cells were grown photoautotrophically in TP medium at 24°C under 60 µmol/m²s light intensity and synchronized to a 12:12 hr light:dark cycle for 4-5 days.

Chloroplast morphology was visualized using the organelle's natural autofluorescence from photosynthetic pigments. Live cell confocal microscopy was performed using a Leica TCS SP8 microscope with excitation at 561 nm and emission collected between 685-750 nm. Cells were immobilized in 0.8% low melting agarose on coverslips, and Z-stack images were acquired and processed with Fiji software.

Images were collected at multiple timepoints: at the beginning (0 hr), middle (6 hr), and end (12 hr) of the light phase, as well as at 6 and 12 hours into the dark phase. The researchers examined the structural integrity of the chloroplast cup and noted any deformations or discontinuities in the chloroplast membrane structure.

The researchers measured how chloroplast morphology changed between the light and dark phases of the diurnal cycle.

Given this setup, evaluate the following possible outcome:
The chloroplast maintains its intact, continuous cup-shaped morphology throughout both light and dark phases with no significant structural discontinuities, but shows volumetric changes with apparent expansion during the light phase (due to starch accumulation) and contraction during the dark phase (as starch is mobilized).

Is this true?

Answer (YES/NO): NO